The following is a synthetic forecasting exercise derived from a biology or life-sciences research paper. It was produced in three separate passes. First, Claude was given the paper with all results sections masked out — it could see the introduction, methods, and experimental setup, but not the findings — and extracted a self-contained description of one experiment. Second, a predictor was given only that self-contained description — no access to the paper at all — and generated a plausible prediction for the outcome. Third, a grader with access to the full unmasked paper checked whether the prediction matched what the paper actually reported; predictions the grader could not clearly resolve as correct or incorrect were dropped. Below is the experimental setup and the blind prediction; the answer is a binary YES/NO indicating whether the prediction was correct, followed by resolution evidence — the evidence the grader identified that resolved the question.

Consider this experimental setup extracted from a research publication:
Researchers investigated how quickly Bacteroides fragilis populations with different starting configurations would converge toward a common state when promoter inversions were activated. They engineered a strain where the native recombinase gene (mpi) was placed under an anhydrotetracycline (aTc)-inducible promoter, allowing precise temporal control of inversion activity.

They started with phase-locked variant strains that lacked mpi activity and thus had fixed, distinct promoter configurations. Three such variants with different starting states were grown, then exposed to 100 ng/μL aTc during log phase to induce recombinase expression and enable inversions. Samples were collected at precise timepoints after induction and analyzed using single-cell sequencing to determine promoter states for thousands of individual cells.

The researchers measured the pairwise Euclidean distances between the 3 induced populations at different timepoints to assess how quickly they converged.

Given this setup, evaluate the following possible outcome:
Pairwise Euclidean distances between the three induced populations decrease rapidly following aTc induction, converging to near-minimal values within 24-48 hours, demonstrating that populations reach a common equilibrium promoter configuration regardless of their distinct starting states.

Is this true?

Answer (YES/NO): YES